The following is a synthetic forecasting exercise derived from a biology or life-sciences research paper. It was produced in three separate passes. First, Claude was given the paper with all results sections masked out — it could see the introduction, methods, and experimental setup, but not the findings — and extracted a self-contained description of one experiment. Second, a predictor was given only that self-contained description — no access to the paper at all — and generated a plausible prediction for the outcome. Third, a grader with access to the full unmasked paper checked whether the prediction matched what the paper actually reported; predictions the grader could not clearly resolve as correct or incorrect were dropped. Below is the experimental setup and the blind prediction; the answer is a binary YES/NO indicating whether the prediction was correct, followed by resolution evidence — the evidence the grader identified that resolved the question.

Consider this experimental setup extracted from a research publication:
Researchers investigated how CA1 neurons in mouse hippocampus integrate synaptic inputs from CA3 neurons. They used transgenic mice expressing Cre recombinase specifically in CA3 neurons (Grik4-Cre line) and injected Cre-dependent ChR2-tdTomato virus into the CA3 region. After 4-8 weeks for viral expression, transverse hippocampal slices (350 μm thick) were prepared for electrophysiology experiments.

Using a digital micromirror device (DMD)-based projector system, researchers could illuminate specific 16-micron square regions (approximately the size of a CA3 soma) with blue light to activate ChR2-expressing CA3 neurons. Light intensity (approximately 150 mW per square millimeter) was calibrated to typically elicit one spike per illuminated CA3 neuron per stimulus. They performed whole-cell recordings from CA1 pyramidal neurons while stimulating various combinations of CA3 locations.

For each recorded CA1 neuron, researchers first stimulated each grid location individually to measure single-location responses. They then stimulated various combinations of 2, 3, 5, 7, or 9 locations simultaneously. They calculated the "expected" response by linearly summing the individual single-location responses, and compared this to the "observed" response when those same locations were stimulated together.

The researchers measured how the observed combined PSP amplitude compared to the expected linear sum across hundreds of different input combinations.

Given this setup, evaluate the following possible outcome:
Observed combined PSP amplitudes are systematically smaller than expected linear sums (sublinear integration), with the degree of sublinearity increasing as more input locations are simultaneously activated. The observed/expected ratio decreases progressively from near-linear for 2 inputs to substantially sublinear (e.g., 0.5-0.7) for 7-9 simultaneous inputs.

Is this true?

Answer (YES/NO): YES